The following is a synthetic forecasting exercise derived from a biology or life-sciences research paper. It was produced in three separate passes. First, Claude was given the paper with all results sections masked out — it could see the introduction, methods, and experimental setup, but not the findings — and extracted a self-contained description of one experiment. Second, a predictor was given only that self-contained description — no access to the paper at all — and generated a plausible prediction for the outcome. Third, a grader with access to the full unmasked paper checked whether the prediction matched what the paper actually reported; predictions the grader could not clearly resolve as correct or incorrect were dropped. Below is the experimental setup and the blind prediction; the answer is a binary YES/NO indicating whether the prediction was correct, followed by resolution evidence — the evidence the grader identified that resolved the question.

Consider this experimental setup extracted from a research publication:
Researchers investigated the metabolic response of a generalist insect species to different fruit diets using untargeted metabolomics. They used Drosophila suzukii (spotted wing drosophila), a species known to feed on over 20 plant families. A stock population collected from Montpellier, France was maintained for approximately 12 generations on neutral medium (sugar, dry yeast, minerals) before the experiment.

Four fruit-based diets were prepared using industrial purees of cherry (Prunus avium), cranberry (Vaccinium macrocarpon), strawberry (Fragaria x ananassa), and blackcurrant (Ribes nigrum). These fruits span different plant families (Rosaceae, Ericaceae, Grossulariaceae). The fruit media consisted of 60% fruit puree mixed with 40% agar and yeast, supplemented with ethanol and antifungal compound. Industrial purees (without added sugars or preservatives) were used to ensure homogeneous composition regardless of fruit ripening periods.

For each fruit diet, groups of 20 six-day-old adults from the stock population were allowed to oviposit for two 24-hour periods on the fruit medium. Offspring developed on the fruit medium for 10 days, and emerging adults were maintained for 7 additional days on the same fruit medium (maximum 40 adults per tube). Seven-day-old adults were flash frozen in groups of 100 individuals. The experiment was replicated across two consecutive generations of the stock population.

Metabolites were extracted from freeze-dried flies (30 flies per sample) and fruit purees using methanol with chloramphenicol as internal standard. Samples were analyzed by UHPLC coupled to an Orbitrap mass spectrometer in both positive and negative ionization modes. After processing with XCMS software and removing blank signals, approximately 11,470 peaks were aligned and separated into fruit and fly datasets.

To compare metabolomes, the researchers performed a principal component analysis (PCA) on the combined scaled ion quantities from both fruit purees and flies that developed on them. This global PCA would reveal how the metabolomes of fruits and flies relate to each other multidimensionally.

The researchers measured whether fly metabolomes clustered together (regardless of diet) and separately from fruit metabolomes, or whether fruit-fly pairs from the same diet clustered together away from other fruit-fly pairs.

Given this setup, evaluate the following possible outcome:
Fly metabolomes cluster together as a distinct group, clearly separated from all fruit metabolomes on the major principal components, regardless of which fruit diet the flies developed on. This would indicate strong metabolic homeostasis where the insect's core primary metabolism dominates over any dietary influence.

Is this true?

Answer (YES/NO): YES